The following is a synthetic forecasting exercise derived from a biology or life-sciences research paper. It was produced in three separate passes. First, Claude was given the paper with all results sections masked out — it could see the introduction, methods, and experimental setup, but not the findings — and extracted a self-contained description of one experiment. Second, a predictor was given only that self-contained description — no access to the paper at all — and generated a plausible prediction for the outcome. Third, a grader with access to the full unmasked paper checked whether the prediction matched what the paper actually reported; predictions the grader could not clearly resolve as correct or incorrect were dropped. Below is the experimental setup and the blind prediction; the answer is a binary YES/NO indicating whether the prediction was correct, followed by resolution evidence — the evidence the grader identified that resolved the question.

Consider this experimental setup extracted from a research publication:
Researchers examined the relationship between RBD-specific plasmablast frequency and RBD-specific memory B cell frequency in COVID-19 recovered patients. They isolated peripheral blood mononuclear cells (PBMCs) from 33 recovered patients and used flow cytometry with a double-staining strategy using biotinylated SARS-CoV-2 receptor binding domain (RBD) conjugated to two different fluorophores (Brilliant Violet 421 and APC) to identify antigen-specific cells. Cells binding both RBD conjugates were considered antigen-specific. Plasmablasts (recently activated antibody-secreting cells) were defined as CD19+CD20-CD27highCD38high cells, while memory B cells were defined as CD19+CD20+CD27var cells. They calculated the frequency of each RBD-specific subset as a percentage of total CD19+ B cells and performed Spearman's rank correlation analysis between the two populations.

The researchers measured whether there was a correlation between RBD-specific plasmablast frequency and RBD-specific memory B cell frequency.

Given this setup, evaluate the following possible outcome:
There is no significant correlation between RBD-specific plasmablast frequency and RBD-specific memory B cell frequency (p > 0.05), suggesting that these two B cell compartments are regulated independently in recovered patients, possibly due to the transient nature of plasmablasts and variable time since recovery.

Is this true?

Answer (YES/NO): NO